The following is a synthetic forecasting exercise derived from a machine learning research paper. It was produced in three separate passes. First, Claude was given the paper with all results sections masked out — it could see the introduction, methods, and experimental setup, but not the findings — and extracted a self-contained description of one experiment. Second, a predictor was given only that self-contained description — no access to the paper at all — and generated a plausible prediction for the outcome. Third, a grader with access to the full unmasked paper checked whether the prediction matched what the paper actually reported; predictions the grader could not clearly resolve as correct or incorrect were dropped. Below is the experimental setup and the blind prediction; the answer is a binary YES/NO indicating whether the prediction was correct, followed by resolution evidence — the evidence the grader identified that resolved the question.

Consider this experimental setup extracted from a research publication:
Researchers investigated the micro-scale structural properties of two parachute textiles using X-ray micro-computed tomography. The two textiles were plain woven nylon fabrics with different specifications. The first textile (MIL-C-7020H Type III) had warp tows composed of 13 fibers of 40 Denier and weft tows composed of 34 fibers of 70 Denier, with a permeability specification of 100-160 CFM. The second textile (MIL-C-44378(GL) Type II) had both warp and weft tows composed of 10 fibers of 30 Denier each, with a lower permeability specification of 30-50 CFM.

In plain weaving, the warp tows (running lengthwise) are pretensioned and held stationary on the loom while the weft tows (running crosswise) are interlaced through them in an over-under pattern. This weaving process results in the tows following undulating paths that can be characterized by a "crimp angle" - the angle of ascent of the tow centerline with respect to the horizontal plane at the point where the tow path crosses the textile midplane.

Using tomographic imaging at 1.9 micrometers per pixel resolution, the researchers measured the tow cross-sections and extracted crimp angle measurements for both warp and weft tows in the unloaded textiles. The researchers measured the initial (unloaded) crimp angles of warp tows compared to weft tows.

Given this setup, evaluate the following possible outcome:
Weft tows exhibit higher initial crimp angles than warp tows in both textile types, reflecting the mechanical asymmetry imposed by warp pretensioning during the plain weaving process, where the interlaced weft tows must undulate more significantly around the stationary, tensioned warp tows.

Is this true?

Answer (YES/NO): NO